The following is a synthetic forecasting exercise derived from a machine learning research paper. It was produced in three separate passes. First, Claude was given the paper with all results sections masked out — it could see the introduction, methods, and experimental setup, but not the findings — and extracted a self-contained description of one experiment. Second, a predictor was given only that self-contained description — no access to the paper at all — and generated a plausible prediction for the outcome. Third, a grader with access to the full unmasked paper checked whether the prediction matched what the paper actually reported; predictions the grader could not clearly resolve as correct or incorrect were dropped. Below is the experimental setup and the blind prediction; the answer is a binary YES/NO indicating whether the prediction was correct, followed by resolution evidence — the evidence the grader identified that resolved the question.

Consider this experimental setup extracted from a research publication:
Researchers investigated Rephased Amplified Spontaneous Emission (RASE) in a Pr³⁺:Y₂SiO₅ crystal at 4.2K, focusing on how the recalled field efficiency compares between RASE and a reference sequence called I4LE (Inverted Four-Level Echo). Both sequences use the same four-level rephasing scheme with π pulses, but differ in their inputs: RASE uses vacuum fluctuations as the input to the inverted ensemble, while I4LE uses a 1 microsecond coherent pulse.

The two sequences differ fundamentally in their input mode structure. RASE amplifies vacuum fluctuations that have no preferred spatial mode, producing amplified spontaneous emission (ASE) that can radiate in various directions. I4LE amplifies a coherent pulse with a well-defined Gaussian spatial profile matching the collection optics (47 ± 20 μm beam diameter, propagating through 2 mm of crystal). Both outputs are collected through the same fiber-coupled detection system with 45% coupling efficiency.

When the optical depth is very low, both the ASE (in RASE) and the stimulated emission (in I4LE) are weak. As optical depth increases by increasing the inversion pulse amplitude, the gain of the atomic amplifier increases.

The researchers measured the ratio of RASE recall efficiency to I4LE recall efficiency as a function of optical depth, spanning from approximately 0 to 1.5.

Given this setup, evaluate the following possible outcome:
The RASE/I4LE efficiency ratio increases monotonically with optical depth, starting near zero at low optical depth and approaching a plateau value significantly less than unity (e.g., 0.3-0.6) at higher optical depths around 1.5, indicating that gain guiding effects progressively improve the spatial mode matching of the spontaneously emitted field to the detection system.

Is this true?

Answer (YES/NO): NO